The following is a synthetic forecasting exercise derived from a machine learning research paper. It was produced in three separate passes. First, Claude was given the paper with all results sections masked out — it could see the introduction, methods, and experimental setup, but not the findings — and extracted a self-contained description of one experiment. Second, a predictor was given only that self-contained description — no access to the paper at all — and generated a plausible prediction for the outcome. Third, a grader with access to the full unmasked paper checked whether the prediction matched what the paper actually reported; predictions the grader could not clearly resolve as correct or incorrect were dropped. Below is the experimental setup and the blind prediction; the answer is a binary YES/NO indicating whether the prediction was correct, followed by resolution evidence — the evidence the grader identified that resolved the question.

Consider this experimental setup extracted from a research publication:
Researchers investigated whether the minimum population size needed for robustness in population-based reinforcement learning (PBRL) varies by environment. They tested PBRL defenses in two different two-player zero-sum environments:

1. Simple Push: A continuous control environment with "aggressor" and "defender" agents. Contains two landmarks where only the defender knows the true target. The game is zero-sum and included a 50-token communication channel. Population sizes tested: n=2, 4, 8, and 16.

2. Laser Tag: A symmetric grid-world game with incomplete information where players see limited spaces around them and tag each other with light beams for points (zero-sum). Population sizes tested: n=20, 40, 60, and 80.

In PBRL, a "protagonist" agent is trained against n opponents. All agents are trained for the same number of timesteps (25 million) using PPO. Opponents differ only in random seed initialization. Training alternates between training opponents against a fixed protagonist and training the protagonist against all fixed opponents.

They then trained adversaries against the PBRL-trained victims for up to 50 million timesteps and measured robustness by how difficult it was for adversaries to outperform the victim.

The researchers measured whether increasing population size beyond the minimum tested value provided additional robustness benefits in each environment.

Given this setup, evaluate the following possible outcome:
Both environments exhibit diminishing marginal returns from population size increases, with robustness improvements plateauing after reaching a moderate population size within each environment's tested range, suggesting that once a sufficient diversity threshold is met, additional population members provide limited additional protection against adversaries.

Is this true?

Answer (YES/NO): NO